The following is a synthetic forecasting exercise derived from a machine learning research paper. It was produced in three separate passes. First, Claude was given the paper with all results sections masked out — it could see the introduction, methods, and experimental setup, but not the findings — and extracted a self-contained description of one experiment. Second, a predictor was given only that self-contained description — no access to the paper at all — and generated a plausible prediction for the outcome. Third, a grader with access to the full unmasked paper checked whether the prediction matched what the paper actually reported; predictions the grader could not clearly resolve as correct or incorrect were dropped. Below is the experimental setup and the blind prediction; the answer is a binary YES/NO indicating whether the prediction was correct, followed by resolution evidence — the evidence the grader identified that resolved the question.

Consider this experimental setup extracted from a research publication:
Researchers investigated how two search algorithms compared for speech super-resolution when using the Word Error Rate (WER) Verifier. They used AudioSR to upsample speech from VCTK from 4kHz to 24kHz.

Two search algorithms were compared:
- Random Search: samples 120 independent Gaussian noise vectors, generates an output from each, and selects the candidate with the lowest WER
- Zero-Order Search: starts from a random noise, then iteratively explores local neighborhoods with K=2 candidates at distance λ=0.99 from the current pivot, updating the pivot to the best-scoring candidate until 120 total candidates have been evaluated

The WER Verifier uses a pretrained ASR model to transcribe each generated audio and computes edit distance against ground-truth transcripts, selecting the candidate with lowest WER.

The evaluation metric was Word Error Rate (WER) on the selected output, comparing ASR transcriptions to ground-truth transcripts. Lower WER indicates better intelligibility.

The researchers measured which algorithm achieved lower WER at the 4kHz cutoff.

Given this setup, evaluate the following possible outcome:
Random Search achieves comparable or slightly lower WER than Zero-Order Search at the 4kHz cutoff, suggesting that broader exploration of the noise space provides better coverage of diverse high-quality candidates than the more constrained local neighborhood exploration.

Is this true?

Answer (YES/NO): NO